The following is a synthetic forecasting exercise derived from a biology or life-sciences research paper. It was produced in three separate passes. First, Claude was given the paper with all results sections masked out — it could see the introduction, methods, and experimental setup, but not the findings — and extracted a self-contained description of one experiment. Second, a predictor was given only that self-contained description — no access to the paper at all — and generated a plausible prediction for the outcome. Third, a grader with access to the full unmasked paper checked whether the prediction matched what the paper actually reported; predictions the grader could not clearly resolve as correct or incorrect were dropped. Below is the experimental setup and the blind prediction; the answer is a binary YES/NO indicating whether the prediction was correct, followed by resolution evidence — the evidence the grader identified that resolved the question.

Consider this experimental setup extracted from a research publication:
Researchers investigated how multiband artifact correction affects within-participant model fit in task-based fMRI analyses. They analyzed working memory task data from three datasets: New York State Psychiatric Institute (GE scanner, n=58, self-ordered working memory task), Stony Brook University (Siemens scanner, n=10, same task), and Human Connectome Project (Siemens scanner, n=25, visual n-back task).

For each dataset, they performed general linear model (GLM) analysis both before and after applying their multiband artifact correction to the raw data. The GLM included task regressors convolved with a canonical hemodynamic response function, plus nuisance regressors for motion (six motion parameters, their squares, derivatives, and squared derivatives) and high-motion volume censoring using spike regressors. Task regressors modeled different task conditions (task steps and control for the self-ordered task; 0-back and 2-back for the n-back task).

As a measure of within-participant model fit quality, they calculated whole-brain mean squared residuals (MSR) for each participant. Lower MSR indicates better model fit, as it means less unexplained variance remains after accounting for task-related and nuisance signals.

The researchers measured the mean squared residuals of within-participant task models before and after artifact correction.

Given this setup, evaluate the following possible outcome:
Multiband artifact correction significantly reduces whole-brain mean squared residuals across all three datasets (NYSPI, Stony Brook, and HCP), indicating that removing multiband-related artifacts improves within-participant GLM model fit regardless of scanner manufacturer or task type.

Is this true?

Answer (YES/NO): NO